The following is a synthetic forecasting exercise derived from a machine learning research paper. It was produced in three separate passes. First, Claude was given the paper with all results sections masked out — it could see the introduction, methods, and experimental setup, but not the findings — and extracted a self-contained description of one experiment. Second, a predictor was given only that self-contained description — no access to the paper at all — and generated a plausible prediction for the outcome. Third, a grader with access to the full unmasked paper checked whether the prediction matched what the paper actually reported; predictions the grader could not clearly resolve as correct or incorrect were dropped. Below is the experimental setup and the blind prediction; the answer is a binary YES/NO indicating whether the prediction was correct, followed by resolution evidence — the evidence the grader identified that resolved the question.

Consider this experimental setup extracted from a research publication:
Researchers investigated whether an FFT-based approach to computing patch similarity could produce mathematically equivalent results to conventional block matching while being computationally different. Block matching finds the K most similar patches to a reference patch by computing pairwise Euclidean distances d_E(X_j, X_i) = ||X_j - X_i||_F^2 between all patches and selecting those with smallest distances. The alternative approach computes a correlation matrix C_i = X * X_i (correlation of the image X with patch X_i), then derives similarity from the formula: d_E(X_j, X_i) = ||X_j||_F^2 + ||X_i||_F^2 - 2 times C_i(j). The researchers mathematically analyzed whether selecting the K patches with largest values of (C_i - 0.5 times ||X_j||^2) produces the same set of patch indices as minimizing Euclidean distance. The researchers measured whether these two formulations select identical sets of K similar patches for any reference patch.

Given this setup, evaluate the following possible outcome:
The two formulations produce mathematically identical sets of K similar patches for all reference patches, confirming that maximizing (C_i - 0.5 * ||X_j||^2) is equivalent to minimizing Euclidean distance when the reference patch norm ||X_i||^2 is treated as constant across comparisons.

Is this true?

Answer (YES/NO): YES